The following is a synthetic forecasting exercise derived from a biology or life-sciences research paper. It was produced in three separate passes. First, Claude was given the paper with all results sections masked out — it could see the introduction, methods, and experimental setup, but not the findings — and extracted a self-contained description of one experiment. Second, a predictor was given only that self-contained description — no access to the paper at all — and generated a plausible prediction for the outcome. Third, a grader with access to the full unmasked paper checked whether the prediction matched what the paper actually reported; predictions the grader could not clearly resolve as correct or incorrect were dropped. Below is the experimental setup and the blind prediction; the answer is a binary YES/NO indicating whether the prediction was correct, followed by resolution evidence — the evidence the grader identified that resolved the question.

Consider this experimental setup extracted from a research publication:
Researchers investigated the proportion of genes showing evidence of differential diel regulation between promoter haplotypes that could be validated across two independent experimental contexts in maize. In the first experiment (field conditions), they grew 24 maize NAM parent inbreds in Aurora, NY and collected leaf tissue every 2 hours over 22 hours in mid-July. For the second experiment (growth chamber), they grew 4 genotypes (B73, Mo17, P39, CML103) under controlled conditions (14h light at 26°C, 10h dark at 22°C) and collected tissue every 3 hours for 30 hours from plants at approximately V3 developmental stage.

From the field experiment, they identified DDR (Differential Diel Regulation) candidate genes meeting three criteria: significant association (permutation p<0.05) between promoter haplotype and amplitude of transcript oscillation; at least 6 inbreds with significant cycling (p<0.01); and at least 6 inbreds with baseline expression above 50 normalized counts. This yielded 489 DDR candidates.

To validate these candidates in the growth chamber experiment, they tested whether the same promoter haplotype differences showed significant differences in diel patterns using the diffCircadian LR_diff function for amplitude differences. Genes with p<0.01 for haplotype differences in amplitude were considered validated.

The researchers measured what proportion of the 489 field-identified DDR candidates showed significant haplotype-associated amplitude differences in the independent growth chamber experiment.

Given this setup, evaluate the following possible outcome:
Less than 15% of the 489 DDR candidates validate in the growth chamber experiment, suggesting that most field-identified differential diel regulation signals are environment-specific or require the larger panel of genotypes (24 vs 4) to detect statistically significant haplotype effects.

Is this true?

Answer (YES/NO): NO